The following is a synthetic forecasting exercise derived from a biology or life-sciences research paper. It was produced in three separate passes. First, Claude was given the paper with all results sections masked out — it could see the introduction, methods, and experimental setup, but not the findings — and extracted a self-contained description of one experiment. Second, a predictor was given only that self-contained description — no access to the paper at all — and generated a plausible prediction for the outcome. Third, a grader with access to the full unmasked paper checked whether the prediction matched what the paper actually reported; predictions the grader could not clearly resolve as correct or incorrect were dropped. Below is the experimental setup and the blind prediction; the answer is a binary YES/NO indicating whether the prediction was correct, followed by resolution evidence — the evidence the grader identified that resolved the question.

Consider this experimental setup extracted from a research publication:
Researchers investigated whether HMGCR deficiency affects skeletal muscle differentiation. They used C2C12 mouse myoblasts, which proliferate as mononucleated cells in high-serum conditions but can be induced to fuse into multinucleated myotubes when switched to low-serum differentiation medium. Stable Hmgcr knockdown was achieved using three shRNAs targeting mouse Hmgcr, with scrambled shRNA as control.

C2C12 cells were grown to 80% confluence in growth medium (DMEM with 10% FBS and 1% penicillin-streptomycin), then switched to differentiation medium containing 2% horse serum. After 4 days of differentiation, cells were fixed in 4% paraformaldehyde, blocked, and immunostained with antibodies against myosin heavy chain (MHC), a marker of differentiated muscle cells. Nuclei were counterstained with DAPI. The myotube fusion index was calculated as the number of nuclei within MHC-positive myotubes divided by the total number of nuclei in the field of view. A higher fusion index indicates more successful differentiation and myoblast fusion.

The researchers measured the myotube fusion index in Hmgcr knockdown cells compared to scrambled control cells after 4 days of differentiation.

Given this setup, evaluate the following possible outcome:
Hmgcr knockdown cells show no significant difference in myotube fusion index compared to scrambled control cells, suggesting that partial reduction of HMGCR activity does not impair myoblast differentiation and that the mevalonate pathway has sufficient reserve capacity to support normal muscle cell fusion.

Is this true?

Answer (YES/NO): NO